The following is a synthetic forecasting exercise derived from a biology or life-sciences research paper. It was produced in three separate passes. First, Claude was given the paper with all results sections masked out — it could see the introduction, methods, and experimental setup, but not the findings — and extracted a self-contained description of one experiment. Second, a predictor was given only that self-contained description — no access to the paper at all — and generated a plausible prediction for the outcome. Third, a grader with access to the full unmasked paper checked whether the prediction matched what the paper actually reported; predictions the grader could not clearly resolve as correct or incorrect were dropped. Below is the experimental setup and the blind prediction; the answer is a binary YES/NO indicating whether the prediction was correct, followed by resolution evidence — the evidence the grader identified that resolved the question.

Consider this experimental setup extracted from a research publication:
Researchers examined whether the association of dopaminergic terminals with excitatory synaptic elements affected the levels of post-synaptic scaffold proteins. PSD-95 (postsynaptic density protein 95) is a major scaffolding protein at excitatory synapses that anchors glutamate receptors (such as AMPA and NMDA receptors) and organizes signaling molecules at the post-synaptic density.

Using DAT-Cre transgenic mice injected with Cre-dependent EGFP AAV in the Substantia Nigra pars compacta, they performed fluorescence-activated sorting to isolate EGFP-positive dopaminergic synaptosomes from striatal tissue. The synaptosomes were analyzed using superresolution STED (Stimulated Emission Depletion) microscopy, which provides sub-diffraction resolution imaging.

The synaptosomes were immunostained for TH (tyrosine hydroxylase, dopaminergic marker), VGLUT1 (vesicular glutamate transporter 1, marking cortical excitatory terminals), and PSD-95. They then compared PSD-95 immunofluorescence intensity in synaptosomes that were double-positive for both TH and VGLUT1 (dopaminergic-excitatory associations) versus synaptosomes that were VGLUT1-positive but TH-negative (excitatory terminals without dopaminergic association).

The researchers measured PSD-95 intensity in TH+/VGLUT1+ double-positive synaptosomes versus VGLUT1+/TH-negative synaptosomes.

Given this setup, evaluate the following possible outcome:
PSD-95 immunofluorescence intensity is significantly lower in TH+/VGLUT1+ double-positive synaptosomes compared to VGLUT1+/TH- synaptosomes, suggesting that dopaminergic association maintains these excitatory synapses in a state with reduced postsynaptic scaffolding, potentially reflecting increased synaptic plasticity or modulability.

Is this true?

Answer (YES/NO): YES